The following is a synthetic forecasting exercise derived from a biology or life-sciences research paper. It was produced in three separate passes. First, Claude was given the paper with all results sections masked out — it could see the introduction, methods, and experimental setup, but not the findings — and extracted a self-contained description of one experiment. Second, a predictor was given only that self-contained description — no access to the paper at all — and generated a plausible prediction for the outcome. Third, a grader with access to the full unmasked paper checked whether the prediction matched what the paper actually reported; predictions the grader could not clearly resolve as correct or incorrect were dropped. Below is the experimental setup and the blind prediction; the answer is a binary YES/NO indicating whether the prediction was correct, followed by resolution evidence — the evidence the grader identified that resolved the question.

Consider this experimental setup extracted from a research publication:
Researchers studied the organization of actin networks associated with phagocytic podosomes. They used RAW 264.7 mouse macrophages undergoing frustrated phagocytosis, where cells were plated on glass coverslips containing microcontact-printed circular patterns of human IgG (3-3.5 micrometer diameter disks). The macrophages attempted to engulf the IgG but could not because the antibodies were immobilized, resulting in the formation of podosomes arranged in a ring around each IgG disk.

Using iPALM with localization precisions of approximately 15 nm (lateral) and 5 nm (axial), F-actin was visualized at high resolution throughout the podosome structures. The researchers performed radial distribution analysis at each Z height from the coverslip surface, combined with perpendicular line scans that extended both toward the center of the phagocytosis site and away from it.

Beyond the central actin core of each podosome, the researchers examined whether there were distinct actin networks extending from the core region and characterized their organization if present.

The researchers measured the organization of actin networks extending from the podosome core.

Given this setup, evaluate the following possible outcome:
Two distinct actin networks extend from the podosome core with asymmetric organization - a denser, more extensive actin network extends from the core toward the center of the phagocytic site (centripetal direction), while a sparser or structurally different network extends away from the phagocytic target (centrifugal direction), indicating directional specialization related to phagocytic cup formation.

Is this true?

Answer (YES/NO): NO